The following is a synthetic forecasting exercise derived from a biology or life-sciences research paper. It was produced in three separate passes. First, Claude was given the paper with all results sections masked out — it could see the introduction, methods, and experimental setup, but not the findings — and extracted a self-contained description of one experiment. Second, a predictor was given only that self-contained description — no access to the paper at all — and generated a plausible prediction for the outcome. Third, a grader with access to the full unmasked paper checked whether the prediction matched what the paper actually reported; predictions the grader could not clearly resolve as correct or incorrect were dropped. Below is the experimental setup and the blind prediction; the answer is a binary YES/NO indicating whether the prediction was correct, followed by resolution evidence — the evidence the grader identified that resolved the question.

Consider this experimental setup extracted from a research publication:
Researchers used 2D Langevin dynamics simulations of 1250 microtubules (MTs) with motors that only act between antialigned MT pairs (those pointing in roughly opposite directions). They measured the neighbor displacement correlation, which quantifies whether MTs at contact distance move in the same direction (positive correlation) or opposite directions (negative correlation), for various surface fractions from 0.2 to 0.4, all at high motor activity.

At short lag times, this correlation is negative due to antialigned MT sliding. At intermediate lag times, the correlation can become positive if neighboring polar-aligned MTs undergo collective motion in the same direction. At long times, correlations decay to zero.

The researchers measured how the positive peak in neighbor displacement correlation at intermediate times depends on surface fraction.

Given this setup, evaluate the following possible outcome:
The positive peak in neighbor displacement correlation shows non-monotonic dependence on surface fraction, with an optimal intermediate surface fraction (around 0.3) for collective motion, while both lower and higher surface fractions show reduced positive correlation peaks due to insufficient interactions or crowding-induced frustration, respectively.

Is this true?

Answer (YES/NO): NO